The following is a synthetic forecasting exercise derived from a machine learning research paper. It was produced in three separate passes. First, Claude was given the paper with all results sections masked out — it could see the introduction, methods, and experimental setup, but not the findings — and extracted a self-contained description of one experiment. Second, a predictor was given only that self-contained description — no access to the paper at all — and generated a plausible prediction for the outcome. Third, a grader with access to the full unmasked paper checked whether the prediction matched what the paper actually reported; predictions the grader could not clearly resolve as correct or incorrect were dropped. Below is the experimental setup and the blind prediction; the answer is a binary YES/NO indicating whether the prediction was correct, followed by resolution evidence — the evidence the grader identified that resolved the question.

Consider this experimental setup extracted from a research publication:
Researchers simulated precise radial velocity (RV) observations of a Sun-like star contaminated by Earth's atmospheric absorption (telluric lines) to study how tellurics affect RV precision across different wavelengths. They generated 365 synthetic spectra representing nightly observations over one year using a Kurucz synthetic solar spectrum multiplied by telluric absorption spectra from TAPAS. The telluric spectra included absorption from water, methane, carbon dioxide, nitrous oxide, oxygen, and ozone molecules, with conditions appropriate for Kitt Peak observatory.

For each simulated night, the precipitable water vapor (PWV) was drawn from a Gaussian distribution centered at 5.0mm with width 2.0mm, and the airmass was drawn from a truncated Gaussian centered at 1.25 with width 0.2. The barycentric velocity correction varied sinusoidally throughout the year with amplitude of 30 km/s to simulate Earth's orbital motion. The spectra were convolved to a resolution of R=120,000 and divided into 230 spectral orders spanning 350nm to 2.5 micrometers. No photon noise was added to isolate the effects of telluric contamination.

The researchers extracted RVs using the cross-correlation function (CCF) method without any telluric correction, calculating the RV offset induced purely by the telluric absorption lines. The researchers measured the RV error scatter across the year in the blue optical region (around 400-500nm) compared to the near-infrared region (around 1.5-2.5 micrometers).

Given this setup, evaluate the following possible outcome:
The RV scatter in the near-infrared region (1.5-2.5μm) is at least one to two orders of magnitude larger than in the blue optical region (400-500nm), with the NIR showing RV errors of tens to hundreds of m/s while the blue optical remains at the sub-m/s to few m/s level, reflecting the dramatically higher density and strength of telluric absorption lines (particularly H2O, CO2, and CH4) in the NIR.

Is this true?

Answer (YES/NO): NO